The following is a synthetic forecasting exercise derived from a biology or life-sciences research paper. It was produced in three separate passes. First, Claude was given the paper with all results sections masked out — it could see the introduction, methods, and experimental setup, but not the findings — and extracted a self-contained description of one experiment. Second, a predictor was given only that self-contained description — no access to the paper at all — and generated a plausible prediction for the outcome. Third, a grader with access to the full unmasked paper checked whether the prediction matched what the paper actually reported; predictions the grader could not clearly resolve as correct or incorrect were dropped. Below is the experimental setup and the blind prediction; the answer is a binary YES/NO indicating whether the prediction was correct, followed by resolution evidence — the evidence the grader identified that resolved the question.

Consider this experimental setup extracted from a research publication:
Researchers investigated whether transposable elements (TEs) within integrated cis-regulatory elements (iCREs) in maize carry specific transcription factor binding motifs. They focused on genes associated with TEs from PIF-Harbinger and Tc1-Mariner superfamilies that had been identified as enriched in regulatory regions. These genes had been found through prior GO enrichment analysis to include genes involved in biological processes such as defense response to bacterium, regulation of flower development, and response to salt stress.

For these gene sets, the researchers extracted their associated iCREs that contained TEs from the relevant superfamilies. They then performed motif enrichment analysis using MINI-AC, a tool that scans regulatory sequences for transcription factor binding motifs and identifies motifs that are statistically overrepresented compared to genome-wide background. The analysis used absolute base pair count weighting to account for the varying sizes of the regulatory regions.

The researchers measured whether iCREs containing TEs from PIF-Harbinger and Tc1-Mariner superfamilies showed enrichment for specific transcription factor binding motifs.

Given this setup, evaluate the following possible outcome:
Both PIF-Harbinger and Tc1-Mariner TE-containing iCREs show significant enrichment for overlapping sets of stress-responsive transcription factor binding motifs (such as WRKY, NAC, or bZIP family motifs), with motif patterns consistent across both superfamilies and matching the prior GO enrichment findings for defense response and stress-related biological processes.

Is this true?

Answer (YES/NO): NO